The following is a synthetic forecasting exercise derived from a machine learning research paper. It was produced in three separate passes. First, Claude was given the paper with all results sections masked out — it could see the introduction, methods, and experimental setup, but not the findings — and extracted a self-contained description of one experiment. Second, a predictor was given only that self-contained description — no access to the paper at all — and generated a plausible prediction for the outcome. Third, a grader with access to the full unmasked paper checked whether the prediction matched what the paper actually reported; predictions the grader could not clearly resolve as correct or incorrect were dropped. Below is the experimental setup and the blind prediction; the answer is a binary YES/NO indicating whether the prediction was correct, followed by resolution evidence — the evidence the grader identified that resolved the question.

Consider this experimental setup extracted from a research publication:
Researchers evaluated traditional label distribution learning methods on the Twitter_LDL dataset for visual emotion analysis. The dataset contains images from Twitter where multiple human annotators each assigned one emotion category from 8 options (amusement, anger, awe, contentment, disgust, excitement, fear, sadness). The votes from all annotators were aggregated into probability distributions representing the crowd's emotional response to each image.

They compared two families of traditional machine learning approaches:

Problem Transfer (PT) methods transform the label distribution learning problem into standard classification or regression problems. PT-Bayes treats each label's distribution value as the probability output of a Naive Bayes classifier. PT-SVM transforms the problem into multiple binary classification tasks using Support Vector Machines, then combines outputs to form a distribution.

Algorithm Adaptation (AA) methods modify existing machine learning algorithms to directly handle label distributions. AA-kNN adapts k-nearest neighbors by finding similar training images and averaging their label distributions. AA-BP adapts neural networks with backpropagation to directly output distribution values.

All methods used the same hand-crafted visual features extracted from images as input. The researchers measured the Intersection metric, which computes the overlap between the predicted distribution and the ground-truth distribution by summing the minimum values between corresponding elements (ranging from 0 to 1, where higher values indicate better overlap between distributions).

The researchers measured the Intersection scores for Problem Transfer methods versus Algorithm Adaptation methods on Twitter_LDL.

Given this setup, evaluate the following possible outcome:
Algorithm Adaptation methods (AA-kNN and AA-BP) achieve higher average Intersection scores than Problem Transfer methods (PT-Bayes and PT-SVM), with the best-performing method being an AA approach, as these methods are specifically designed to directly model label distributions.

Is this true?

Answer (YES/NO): YES